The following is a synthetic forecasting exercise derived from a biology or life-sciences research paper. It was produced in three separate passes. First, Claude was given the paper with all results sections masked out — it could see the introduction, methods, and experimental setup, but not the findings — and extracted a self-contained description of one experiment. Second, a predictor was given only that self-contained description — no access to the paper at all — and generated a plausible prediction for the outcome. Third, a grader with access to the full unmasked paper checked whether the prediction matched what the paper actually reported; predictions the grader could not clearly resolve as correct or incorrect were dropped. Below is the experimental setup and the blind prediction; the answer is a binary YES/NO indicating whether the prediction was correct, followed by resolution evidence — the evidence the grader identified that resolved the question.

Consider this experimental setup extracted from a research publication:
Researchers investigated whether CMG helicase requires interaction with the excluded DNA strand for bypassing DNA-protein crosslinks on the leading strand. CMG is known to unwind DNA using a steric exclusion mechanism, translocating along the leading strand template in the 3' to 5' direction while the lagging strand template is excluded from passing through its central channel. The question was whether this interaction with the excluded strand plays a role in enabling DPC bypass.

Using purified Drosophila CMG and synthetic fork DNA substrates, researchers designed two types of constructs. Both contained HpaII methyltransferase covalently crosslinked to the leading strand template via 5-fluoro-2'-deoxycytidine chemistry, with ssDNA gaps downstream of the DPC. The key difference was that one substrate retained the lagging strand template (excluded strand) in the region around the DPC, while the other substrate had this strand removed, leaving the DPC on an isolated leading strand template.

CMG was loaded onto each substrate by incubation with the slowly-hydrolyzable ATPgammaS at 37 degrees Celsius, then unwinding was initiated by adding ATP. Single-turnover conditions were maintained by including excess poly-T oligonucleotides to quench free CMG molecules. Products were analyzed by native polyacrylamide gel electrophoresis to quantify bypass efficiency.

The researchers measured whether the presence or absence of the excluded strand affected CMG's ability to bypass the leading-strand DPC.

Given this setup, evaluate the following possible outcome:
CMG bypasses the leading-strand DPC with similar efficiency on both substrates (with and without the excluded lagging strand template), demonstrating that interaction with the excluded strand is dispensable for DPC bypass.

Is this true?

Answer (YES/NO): YES